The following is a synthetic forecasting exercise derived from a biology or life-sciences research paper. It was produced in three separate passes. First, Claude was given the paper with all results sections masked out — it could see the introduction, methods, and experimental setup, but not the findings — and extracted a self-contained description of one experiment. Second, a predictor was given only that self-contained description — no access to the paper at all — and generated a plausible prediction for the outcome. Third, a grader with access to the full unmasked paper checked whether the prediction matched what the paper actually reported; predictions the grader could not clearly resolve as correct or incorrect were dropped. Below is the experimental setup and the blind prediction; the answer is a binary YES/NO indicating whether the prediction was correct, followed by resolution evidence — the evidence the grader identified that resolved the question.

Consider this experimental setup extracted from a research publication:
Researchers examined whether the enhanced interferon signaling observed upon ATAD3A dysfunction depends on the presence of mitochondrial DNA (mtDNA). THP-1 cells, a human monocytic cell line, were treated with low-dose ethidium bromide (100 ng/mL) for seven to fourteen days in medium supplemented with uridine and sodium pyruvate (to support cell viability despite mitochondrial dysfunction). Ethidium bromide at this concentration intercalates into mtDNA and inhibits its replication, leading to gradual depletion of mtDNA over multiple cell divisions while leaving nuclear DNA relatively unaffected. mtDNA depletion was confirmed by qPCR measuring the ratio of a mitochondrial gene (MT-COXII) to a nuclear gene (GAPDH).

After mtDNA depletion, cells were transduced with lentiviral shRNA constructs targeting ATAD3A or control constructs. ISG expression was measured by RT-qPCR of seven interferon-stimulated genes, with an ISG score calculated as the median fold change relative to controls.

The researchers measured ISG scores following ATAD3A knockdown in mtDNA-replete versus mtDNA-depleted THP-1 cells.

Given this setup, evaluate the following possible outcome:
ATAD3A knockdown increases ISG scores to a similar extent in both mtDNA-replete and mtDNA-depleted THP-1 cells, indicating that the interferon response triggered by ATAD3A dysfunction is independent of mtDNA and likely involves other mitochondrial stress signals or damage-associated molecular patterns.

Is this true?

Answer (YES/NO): NO